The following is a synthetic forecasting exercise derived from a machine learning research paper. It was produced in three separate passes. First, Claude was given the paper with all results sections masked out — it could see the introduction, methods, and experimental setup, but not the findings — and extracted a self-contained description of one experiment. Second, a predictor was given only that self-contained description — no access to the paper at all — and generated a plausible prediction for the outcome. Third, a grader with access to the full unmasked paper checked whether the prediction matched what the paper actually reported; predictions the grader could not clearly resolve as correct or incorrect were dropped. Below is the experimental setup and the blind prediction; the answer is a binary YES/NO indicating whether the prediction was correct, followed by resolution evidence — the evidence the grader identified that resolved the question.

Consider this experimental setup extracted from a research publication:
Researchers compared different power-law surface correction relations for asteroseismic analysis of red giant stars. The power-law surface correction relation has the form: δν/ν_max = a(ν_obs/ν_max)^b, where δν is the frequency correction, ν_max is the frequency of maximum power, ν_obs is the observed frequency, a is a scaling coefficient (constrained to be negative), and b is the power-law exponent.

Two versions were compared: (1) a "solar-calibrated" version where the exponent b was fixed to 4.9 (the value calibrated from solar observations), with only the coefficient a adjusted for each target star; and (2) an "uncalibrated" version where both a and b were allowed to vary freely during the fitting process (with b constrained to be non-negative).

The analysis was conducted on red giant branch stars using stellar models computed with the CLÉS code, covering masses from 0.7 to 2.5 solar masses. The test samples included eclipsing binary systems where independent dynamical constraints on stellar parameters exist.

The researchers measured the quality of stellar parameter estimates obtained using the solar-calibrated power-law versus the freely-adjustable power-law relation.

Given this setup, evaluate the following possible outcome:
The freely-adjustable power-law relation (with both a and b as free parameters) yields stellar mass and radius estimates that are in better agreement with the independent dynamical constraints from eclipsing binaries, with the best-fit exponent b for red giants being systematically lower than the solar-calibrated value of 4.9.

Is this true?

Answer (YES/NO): NO